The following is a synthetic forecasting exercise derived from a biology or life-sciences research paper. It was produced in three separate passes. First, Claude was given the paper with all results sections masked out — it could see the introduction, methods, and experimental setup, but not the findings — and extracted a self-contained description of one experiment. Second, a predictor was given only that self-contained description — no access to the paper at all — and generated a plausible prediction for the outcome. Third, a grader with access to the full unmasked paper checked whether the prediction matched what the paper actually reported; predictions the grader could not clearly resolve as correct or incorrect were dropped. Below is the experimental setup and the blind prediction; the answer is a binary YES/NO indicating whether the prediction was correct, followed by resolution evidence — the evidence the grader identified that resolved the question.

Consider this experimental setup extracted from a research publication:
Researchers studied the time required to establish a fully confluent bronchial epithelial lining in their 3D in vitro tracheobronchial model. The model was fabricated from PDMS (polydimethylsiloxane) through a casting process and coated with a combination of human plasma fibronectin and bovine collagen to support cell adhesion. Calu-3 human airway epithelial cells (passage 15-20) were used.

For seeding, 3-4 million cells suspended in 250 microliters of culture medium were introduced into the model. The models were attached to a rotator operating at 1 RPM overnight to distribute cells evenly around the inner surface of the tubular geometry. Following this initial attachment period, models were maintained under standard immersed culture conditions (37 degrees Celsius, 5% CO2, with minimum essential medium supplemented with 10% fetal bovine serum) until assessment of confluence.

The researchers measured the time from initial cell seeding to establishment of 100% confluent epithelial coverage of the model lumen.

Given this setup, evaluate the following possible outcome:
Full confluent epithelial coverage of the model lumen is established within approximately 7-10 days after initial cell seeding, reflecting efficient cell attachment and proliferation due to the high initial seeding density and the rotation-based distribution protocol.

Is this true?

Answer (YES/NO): NO